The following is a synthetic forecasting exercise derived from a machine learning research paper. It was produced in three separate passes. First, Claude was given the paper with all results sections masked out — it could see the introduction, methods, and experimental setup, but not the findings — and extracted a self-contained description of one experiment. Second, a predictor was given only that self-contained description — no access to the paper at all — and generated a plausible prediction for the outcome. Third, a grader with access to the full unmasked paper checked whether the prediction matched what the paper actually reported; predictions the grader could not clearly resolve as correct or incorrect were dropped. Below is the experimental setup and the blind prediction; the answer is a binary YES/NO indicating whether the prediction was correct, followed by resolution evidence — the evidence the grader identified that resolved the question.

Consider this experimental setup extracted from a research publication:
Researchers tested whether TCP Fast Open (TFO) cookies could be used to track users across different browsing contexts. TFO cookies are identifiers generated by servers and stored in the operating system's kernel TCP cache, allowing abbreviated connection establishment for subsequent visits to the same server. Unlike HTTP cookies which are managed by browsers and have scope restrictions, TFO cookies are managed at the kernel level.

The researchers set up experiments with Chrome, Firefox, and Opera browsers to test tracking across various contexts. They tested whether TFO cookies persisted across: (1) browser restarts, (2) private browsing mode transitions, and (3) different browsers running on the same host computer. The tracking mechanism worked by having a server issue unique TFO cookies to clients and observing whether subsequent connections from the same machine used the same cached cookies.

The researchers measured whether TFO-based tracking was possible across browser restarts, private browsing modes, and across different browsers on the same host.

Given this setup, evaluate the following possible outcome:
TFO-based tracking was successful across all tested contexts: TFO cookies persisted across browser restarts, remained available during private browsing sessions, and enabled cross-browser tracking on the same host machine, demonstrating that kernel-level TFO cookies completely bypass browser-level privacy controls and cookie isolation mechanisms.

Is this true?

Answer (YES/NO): YES